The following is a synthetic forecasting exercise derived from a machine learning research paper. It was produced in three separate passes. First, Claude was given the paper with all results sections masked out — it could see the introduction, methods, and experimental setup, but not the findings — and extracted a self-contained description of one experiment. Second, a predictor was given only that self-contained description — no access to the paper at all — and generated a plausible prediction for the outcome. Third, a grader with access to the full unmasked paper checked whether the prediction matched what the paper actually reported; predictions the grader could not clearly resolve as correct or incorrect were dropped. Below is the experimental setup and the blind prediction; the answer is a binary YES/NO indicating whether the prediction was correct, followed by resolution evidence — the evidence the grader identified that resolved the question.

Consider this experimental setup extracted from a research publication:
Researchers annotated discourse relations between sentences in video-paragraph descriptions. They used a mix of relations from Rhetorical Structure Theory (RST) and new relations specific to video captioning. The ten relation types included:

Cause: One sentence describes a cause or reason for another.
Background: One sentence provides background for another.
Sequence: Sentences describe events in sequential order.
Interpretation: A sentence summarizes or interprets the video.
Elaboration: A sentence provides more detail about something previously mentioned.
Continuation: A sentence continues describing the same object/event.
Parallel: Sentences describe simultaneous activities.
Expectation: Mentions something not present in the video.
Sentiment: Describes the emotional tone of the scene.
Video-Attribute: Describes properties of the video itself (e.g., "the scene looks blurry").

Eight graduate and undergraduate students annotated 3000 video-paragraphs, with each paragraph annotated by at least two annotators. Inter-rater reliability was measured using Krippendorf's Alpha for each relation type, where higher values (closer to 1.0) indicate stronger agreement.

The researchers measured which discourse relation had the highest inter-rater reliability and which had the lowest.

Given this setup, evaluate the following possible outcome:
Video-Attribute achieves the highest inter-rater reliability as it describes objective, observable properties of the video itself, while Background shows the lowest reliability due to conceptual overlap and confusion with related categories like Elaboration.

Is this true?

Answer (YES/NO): NO